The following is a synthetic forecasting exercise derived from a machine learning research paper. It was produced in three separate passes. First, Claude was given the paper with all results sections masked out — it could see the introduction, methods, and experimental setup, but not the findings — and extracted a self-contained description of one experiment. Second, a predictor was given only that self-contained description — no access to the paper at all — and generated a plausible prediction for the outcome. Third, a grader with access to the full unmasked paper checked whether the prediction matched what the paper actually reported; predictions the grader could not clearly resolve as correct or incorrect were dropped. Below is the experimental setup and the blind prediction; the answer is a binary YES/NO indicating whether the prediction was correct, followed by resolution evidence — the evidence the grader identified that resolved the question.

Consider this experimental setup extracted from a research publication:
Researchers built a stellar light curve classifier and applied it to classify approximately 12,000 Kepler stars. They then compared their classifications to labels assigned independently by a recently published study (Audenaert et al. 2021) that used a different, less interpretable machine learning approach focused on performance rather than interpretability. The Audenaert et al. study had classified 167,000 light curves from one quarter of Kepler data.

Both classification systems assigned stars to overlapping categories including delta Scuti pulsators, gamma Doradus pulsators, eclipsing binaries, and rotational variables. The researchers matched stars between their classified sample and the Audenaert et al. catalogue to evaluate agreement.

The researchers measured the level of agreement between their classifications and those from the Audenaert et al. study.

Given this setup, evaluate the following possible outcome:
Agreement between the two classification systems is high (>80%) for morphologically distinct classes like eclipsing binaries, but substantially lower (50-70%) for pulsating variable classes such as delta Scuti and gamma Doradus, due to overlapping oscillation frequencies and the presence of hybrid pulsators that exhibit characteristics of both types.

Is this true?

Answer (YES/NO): NO